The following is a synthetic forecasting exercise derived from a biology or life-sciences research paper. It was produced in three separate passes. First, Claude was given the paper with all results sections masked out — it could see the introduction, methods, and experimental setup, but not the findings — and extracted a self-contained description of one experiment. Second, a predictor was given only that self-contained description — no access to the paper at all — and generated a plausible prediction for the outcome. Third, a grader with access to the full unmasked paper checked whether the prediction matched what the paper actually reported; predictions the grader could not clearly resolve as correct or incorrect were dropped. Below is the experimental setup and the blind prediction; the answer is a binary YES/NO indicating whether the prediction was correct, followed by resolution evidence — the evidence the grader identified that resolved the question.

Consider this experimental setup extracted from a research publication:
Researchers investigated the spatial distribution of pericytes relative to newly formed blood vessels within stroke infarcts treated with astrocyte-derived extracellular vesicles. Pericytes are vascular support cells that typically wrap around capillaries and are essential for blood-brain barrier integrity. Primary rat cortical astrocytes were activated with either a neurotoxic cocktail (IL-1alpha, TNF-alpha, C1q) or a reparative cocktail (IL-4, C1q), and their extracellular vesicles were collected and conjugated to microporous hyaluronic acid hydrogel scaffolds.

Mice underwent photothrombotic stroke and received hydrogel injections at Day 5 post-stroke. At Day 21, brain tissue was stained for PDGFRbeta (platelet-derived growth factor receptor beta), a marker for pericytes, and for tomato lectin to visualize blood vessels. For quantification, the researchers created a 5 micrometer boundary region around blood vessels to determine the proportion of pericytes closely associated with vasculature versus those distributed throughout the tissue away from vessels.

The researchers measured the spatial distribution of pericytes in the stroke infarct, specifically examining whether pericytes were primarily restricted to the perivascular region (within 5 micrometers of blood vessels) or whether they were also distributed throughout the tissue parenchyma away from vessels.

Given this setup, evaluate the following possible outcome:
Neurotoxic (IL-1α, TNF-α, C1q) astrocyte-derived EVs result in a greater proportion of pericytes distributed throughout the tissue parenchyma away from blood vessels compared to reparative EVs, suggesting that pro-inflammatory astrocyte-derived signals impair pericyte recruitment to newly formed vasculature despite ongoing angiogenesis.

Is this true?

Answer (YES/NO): NO